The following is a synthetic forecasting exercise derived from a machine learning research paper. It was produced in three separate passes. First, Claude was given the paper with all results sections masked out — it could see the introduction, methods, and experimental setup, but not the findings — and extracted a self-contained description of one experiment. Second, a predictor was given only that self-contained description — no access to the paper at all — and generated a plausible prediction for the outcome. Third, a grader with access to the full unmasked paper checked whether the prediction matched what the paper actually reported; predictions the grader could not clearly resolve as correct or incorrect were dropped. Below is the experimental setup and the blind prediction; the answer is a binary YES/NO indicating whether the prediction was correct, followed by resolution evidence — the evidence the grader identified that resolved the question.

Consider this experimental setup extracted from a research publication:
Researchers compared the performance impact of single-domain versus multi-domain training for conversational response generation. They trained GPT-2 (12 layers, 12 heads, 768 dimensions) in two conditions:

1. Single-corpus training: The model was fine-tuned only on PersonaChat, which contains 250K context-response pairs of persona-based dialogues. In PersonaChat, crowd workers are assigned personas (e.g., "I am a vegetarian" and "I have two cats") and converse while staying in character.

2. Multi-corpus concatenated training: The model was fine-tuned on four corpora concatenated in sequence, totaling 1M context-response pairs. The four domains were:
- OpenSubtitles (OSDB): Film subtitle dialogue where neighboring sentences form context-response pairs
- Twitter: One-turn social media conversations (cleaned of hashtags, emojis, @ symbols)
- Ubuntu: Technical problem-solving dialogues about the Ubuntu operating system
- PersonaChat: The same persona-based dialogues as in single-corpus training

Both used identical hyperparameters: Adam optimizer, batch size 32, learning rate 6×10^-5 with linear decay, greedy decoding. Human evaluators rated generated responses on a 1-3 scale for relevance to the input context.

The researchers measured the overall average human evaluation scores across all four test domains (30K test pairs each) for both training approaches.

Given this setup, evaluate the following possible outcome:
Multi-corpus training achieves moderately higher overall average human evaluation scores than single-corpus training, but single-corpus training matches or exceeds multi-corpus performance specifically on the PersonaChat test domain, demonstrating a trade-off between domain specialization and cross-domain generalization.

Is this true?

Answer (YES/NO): NO